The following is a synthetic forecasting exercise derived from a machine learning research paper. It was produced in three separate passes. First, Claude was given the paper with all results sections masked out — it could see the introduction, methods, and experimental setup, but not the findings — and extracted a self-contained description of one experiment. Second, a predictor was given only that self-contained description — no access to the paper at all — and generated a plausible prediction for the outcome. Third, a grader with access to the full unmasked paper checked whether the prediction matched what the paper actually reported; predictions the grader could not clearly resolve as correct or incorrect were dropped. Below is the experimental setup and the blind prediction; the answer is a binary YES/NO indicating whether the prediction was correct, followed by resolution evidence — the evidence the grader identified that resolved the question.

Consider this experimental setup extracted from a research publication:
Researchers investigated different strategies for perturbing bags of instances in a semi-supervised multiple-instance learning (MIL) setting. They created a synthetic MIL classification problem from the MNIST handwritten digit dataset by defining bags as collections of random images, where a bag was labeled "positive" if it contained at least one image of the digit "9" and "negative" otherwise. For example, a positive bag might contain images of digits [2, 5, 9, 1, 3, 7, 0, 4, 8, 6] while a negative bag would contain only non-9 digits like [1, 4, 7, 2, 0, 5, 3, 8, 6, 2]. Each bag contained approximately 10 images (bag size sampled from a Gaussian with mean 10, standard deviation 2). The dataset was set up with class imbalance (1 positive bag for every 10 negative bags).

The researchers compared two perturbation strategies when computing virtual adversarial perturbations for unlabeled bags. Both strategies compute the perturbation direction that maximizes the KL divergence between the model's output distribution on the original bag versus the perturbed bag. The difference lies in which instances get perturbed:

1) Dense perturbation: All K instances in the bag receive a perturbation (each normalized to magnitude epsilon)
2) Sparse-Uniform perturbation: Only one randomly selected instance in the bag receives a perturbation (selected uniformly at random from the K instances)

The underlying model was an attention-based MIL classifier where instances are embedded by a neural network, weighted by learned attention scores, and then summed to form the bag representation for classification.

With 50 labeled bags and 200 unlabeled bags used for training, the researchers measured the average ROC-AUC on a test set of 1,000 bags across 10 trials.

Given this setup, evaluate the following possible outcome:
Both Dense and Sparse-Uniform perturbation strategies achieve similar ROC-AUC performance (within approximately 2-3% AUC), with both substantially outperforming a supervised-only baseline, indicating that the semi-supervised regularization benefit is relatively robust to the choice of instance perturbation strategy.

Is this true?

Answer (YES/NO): NO